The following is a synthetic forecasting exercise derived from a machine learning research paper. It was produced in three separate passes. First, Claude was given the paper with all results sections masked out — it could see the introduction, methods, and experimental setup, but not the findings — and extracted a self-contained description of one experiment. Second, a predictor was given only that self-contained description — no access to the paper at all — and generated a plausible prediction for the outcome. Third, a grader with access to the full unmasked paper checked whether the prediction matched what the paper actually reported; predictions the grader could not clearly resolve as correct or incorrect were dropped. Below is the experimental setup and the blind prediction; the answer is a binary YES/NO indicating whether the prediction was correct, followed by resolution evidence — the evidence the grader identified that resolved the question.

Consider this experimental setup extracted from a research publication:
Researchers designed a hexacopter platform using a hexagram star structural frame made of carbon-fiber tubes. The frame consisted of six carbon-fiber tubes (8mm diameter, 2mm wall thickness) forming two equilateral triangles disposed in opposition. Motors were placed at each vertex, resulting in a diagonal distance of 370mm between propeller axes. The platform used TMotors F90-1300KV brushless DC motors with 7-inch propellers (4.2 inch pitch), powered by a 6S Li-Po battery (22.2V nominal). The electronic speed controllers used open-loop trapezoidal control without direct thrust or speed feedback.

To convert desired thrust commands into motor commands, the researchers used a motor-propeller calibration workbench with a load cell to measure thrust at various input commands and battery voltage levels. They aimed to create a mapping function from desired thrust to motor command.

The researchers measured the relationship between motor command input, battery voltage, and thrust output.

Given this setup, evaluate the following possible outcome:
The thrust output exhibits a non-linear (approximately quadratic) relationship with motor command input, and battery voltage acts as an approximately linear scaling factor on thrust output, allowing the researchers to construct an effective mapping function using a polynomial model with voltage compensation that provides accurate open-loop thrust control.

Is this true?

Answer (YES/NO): NO